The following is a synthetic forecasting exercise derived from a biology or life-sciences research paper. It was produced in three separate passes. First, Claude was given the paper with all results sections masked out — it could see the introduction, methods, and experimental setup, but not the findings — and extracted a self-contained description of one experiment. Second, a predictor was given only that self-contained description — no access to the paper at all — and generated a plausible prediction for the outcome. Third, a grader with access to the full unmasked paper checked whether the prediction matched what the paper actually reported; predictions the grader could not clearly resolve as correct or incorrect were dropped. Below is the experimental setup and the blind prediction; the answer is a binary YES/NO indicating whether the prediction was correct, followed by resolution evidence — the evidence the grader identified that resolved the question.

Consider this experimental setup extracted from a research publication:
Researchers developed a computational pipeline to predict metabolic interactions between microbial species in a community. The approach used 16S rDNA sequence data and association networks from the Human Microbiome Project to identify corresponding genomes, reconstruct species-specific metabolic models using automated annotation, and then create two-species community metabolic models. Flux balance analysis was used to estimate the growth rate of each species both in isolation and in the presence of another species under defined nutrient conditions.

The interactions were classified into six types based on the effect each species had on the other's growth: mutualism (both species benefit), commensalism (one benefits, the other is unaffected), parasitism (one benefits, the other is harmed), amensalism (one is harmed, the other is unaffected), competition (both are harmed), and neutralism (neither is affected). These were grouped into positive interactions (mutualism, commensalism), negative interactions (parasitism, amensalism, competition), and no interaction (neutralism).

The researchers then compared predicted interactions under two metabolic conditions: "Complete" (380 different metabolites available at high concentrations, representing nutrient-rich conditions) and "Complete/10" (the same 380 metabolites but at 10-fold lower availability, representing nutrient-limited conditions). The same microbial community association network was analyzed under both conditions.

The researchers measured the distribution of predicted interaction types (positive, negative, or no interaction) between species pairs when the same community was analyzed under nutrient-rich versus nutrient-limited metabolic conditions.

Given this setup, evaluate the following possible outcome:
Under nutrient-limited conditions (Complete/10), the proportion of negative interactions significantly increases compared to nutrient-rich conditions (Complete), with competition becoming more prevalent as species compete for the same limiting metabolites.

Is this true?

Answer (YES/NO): YES